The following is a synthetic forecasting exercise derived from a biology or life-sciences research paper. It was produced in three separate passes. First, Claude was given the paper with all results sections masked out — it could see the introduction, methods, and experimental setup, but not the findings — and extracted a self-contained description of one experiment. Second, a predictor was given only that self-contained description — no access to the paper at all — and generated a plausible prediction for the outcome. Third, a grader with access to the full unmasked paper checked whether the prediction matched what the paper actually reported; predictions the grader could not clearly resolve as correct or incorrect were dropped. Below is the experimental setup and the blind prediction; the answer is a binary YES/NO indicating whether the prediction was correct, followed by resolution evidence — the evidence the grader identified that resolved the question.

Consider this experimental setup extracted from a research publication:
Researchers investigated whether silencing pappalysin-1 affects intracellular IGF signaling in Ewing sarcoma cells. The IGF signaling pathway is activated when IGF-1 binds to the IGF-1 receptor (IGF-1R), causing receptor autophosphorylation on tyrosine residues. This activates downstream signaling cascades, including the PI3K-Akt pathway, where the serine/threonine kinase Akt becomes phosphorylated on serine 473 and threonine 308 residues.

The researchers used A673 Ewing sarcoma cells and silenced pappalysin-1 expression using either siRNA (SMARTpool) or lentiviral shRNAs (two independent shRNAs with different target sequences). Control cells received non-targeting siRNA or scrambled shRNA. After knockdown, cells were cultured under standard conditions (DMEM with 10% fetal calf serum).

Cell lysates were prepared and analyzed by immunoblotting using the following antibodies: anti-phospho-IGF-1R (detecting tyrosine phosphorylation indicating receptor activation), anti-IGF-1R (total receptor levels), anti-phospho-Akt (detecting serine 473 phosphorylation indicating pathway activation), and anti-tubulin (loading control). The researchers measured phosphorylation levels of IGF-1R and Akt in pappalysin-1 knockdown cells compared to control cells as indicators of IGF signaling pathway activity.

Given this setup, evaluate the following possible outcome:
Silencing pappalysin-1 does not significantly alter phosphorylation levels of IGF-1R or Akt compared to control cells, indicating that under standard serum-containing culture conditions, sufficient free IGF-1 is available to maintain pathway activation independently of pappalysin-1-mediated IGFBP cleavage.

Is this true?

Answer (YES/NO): NO